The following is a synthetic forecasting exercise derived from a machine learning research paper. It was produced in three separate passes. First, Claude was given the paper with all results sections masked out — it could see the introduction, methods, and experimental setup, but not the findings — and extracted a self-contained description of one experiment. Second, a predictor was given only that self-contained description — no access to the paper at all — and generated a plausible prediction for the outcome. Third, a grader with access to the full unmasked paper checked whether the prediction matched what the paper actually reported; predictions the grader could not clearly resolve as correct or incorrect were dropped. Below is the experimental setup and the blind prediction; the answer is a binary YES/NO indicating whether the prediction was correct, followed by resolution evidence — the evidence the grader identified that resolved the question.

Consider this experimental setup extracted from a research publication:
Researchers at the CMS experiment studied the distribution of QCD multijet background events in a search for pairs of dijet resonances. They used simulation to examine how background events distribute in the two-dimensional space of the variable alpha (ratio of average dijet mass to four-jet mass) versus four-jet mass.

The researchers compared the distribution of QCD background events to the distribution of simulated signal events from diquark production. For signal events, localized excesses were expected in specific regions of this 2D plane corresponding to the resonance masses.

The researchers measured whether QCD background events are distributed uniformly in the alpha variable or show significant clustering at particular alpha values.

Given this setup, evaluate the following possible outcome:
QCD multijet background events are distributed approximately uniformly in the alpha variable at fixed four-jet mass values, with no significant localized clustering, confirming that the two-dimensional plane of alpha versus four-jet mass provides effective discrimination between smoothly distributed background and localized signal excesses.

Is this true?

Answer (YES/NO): YES